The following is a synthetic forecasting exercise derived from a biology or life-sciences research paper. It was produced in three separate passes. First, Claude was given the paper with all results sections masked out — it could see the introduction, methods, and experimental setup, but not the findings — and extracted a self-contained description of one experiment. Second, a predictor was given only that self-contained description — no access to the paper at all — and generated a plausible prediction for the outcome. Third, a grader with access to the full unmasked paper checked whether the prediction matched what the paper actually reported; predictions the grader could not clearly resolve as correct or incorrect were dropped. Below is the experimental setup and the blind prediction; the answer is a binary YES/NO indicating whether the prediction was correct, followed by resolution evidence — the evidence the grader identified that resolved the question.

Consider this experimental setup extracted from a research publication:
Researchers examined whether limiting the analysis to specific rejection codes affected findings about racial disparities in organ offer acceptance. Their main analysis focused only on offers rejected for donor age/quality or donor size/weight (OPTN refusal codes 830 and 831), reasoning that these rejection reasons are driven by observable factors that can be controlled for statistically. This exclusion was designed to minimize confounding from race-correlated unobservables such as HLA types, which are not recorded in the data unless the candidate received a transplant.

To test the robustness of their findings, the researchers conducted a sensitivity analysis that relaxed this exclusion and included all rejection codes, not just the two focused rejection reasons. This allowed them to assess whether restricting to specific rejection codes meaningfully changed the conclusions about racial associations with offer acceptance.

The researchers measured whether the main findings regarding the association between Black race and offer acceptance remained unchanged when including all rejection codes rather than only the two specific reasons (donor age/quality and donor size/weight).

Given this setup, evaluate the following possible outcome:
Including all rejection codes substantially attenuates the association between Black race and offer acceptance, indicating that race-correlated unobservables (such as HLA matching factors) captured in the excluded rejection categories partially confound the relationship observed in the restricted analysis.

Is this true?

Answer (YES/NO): NO